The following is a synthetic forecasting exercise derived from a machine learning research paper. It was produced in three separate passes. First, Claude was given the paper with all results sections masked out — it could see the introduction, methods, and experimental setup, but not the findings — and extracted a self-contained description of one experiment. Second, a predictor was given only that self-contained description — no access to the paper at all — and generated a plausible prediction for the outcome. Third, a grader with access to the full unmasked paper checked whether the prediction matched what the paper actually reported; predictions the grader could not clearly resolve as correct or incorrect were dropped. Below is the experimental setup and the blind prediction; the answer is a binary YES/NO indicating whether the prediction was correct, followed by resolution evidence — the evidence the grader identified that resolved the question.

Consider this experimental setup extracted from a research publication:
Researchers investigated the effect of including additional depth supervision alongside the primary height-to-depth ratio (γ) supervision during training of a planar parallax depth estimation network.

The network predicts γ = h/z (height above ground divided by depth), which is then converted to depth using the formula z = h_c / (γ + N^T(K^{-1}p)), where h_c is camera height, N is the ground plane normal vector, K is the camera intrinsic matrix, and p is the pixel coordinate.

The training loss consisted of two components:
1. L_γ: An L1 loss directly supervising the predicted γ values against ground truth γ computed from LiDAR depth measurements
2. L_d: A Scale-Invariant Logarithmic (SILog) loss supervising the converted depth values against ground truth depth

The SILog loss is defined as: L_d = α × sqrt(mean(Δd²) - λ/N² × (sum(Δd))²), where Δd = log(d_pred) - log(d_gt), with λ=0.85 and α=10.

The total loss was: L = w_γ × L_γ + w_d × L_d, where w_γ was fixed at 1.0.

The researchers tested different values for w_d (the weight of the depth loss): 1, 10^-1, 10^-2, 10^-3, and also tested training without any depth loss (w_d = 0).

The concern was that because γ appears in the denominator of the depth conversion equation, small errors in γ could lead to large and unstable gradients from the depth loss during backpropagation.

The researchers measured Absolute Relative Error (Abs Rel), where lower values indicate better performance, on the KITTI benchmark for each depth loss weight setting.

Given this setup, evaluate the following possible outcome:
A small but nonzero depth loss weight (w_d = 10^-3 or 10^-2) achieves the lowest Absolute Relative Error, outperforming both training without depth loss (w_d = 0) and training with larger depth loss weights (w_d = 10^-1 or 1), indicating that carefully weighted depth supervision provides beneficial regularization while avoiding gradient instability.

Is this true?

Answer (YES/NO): NO